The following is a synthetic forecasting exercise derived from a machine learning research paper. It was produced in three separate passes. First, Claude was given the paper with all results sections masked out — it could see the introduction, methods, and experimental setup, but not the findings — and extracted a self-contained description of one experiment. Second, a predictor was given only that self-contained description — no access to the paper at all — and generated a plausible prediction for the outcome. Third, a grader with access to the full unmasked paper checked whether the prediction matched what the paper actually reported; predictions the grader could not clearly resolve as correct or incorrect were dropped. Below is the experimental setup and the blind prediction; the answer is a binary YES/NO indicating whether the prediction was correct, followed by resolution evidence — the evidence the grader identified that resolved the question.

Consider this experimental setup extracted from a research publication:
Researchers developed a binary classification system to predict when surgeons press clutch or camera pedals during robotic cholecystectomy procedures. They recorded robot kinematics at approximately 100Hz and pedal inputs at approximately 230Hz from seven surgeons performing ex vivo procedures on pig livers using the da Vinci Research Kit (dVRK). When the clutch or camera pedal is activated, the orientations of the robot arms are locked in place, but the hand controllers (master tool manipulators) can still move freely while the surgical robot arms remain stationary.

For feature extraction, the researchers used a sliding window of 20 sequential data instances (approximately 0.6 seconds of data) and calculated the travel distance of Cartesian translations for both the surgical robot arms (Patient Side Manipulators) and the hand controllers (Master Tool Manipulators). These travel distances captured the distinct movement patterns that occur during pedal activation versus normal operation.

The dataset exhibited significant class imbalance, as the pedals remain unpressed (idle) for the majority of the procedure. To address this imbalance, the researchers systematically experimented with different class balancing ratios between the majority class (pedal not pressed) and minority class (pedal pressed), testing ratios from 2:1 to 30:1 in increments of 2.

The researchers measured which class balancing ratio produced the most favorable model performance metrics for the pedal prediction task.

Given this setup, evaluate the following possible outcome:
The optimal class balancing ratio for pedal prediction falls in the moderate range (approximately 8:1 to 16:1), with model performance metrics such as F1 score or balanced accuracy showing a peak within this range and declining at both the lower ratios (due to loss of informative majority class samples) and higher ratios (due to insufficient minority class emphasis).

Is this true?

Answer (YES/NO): NO